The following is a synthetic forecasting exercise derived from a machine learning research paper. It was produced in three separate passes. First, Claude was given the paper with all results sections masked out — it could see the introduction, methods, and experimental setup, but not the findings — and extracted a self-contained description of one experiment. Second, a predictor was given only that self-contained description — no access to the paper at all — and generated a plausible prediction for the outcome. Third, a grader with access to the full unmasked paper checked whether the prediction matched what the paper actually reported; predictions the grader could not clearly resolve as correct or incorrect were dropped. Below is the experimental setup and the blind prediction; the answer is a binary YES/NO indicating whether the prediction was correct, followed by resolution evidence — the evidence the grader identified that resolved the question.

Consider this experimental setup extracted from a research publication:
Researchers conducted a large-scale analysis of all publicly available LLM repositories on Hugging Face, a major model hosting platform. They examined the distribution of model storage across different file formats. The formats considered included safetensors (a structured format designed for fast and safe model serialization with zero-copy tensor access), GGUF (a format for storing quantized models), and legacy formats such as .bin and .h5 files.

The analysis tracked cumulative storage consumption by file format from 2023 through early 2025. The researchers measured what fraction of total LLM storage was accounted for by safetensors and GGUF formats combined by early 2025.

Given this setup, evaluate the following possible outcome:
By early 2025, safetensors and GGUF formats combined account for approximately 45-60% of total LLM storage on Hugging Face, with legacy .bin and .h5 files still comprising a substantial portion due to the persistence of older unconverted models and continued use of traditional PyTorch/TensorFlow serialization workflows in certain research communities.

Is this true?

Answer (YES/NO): NO